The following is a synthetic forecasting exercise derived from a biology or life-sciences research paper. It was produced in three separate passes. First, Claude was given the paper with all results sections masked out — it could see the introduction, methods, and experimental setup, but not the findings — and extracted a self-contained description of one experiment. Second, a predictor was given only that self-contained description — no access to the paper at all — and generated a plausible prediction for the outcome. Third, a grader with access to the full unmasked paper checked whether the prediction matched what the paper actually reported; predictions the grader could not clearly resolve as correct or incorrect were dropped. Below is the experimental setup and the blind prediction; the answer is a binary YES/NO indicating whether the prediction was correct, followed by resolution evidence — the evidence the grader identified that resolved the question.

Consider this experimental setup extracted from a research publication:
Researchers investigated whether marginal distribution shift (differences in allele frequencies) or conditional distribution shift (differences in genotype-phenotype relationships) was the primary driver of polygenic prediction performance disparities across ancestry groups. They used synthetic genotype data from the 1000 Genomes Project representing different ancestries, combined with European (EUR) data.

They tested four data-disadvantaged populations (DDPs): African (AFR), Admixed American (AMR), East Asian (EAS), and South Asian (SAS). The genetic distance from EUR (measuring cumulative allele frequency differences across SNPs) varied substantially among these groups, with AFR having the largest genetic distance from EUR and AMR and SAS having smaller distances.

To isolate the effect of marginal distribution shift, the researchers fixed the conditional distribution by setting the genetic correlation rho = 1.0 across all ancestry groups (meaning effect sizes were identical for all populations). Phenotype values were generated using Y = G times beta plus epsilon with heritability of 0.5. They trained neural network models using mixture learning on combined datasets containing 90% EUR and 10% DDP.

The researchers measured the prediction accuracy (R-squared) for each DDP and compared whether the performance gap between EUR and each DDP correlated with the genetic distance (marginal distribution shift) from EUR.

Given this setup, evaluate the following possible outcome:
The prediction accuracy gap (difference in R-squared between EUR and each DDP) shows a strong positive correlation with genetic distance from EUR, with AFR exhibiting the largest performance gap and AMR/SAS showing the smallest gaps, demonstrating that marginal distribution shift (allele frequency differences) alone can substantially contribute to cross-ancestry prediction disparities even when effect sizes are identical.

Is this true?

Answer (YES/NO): NO